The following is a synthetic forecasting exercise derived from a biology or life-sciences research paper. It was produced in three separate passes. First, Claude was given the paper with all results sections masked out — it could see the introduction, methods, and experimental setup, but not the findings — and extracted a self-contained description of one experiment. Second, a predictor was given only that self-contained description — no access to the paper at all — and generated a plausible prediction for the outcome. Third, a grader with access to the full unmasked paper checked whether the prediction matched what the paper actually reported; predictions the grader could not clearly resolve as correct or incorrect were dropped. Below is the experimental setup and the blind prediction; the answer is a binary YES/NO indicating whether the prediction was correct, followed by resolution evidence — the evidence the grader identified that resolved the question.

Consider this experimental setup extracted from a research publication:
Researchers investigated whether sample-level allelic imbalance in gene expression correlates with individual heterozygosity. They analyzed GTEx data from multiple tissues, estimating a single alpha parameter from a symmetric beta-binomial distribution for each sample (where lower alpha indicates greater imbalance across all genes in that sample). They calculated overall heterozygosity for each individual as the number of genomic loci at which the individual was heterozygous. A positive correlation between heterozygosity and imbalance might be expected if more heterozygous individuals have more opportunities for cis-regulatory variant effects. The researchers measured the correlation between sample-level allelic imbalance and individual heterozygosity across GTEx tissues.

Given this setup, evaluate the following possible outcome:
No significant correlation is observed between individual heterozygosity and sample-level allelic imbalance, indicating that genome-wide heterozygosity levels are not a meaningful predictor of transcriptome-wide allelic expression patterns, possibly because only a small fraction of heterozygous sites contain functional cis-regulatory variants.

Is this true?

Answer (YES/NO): YES